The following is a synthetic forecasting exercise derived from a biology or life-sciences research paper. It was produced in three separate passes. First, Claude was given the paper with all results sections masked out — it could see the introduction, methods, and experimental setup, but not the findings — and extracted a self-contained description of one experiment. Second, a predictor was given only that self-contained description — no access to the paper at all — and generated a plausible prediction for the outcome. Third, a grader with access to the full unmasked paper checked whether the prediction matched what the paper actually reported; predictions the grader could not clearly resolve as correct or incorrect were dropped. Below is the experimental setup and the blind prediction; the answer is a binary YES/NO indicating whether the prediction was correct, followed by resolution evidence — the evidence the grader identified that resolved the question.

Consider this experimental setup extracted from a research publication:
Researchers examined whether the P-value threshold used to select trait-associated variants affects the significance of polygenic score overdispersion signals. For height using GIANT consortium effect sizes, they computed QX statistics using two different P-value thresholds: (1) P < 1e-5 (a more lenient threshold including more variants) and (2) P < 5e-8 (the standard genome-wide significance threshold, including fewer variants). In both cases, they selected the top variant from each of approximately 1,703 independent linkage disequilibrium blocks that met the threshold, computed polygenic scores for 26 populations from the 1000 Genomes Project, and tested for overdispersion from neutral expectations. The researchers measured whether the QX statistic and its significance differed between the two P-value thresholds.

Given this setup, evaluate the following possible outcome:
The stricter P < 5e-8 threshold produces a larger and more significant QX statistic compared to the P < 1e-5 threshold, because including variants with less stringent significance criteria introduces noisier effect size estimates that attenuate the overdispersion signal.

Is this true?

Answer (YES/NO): NO